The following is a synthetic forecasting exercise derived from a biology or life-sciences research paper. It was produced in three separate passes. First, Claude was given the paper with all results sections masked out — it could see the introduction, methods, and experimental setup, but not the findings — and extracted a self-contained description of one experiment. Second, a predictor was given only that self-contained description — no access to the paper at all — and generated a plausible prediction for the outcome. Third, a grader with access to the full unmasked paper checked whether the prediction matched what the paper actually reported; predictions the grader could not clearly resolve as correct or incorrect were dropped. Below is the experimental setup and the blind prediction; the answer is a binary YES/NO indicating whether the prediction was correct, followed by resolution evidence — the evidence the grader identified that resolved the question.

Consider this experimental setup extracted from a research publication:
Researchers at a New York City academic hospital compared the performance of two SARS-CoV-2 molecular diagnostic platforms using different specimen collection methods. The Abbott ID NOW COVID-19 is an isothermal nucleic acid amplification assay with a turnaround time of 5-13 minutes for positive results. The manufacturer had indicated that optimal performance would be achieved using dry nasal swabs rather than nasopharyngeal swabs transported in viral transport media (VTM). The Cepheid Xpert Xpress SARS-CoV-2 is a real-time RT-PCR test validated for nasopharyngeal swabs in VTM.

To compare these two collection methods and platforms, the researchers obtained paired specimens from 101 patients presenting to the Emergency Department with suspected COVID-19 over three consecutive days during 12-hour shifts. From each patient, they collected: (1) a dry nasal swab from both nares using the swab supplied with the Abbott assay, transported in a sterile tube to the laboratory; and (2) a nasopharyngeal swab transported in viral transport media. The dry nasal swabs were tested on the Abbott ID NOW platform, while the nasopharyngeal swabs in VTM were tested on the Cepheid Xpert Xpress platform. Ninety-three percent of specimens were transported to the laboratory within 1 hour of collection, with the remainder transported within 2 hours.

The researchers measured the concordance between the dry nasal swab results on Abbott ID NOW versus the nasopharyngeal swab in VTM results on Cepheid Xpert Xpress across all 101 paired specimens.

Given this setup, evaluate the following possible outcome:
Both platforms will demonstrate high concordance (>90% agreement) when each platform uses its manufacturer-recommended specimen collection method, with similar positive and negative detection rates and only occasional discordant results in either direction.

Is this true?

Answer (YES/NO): NO